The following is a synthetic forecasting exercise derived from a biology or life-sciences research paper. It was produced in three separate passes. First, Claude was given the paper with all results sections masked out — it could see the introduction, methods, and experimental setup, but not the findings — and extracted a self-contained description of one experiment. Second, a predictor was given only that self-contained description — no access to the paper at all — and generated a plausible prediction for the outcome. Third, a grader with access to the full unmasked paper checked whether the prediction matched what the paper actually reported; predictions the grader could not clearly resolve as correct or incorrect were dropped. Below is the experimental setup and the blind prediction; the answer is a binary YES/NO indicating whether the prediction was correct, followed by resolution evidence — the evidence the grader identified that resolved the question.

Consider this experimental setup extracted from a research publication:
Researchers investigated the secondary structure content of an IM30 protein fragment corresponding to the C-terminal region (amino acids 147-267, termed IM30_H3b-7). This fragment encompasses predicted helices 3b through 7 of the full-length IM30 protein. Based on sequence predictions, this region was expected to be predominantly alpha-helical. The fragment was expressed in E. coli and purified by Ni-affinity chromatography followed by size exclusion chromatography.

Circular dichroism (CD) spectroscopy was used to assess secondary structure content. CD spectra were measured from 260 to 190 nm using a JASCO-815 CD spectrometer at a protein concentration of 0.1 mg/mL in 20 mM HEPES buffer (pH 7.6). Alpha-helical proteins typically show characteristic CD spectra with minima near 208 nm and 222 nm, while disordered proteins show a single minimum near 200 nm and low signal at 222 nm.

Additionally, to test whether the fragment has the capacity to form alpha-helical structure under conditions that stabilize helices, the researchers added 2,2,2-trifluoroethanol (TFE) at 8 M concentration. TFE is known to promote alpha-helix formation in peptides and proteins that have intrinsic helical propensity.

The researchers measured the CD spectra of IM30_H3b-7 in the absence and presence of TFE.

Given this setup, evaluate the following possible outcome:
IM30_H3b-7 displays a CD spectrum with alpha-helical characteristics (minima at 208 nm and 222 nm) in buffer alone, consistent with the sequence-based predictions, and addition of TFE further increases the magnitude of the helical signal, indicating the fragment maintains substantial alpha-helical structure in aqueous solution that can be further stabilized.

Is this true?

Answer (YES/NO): NO